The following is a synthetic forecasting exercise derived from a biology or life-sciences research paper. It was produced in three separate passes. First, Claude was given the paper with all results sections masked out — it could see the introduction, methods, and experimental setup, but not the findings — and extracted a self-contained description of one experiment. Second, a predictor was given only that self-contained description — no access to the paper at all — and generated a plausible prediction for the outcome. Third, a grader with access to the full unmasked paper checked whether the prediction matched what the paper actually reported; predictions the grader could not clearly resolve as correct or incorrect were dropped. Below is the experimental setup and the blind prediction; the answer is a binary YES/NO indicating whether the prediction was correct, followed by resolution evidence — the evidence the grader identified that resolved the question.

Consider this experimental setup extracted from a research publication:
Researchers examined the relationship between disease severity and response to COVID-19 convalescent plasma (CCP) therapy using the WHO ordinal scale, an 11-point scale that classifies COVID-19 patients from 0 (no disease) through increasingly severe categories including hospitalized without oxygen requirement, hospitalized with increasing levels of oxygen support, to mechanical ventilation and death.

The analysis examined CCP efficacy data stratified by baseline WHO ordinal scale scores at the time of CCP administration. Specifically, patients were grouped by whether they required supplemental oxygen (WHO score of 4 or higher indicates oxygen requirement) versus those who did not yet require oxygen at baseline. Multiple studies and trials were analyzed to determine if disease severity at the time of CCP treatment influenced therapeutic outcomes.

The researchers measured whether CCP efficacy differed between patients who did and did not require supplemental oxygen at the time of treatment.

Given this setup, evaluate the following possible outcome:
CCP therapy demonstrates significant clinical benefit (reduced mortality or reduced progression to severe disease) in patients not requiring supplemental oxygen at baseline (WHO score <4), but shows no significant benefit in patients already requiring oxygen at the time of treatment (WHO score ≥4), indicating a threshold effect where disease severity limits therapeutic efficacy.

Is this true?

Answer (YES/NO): YES